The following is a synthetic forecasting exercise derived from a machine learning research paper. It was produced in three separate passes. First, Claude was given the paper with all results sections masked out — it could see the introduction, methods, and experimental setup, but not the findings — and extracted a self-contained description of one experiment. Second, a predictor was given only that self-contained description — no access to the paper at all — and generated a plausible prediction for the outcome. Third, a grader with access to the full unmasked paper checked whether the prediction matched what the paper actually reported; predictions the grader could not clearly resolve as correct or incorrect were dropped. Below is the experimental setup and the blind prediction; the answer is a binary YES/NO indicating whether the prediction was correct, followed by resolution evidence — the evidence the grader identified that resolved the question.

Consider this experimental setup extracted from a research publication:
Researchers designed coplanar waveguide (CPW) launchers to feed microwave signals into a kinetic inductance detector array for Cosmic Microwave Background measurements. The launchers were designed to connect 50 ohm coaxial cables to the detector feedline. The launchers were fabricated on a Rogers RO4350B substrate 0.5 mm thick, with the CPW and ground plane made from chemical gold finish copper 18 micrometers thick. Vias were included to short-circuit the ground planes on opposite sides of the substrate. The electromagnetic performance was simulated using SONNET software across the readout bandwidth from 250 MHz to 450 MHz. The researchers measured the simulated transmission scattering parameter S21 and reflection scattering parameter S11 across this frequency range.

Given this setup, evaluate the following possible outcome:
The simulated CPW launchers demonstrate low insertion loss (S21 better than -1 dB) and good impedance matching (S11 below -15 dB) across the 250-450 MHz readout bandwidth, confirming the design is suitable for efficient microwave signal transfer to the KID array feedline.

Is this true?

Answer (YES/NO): YES